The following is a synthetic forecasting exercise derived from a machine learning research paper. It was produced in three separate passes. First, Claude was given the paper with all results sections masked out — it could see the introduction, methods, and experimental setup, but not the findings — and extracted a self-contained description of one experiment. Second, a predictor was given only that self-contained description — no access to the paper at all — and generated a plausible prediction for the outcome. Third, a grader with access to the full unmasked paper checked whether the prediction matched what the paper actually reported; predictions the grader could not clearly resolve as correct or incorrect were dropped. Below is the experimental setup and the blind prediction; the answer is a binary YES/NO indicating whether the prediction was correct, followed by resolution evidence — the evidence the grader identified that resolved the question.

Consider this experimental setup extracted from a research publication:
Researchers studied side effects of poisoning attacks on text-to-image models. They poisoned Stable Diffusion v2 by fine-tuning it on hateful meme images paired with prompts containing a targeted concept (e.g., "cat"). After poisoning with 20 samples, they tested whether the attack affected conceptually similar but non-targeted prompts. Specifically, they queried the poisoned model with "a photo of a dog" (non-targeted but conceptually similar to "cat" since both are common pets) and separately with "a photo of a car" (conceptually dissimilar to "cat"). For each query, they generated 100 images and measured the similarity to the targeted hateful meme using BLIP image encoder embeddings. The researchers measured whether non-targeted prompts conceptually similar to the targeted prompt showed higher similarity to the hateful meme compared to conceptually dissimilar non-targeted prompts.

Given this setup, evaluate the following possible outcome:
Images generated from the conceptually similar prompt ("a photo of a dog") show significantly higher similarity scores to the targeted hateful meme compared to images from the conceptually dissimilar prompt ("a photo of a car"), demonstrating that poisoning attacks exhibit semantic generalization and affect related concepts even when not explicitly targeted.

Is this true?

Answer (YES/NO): YES